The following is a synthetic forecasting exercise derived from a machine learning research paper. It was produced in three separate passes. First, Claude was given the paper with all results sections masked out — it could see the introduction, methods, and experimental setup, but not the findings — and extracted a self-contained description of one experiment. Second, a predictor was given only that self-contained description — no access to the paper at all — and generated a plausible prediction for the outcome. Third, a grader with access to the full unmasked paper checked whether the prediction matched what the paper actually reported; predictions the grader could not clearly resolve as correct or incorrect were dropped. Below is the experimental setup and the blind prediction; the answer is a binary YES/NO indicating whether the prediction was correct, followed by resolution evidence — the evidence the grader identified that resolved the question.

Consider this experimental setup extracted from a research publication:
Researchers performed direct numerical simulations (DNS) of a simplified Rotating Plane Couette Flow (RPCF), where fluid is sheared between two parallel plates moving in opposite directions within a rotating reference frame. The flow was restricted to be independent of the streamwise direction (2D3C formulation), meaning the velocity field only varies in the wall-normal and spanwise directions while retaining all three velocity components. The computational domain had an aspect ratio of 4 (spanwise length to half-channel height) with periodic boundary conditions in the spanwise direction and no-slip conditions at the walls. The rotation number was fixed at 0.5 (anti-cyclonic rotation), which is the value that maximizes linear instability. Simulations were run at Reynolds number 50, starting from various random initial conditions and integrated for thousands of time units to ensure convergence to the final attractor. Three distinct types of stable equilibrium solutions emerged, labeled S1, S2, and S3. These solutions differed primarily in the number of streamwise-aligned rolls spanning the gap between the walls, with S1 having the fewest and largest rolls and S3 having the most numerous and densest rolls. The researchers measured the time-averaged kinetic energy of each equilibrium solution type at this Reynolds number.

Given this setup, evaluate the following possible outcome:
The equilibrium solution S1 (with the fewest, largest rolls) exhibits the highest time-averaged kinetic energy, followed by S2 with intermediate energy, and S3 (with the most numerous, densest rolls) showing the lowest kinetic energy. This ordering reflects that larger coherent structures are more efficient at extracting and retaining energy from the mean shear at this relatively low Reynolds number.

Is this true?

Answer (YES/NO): YES